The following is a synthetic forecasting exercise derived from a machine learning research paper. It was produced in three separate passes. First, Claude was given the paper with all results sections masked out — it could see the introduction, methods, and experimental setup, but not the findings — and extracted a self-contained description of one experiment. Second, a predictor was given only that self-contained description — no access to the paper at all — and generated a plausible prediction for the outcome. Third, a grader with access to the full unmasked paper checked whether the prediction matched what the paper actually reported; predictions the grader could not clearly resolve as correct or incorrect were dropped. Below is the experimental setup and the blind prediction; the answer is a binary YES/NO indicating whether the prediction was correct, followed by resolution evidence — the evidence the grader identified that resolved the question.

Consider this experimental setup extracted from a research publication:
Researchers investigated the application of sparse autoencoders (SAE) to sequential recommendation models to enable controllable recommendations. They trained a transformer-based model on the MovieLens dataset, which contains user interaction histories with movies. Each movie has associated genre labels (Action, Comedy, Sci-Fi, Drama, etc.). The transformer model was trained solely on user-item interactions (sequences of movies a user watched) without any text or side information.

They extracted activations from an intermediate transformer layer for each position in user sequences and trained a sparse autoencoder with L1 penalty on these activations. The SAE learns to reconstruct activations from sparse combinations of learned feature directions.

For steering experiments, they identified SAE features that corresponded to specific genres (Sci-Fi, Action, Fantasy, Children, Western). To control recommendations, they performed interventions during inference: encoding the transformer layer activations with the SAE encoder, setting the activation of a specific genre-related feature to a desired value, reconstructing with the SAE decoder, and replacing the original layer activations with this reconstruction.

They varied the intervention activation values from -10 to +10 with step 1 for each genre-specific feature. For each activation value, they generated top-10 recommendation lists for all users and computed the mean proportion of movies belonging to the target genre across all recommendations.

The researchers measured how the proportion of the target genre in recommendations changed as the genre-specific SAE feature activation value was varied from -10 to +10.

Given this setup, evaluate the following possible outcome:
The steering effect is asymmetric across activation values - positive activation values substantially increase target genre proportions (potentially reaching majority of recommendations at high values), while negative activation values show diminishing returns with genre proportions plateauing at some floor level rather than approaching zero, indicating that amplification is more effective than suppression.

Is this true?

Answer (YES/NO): NO